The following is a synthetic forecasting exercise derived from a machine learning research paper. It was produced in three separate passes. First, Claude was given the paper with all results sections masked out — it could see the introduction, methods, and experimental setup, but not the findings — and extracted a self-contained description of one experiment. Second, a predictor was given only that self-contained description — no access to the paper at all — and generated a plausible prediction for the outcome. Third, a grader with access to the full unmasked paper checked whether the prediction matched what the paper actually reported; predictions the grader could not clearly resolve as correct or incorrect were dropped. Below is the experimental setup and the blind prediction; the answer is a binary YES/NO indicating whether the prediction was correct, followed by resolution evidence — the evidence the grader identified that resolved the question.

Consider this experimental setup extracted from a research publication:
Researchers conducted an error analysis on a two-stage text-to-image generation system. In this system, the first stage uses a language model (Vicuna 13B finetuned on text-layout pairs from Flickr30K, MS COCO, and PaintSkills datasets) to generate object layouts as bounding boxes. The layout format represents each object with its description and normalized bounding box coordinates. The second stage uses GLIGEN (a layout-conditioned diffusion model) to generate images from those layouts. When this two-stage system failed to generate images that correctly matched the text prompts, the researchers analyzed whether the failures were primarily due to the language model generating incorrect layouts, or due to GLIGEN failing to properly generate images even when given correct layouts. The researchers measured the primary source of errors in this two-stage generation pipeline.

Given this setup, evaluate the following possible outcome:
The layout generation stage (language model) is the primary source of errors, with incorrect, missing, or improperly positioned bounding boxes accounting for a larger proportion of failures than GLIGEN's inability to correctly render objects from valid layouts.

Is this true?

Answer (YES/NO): NO